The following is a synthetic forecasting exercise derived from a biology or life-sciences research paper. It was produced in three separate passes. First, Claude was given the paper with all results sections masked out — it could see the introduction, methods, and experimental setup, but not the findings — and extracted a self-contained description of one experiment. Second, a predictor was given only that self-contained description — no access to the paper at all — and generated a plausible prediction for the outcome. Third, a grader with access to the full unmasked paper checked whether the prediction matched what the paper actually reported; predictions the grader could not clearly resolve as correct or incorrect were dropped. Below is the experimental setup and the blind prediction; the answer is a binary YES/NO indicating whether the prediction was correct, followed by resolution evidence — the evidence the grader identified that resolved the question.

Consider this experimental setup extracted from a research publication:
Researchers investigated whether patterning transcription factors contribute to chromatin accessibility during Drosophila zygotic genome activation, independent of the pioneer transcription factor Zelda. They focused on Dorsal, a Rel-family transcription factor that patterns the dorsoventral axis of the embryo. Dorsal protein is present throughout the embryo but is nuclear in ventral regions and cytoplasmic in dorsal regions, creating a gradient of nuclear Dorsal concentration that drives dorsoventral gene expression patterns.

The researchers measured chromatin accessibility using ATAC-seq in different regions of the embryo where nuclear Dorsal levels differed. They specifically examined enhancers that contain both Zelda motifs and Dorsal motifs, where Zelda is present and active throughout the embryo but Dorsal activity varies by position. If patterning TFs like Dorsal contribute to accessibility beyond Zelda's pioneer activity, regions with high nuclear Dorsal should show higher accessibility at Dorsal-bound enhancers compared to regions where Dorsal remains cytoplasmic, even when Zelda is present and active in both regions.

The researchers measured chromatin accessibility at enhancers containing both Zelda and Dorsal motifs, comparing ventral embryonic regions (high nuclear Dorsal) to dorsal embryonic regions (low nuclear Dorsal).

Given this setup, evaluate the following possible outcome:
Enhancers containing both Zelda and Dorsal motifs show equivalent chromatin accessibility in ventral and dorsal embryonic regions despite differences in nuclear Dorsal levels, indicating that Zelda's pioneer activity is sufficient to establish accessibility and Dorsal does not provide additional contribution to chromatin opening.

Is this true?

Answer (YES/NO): NO